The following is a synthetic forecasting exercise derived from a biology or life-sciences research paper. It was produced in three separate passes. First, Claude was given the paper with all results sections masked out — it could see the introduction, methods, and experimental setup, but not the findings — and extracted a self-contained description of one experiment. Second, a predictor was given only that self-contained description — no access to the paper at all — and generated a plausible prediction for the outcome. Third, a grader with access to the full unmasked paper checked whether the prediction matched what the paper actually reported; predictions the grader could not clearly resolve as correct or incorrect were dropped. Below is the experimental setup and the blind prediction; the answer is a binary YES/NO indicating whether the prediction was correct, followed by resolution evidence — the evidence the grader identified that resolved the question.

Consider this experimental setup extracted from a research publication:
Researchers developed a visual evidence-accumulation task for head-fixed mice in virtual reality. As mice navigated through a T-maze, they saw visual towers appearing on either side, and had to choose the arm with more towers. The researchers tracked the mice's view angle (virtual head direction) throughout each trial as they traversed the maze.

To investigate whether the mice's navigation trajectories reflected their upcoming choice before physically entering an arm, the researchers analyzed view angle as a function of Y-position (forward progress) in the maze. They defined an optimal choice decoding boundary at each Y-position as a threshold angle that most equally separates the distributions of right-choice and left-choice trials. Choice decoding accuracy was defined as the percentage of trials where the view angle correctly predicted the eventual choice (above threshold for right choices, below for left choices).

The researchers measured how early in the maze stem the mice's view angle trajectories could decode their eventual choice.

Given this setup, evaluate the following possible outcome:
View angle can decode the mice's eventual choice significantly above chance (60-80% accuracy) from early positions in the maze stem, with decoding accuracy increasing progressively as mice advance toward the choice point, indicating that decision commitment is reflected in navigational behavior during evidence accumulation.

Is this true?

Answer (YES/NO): YES